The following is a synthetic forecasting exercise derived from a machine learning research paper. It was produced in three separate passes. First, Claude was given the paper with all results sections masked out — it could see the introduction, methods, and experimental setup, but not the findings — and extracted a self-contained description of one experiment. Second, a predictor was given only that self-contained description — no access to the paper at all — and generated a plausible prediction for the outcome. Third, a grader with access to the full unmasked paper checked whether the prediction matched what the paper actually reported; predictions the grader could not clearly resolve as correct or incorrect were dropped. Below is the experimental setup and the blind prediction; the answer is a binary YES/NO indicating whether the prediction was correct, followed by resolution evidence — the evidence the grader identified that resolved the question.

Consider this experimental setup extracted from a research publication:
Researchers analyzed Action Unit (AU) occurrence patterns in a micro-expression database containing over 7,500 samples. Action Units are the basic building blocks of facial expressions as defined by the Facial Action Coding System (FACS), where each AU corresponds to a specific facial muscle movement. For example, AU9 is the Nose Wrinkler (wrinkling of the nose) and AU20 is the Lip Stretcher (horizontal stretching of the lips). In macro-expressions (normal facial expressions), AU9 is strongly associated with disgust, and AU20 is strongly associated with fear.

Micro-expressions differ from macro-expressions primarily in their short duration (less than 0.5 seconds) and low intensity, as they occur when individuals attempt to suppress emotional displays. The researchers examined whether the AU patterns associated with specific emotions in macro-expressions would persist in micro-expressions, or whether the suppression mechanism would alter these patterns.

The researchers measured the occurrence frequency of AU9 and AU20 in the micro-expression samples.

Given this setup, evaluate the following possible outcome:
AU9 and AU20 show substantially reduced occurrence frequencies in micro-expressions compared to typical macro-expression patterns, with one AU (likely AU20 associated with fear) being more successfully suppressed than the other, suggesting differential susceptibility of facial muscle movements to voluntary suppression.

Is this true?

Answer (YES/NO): NO